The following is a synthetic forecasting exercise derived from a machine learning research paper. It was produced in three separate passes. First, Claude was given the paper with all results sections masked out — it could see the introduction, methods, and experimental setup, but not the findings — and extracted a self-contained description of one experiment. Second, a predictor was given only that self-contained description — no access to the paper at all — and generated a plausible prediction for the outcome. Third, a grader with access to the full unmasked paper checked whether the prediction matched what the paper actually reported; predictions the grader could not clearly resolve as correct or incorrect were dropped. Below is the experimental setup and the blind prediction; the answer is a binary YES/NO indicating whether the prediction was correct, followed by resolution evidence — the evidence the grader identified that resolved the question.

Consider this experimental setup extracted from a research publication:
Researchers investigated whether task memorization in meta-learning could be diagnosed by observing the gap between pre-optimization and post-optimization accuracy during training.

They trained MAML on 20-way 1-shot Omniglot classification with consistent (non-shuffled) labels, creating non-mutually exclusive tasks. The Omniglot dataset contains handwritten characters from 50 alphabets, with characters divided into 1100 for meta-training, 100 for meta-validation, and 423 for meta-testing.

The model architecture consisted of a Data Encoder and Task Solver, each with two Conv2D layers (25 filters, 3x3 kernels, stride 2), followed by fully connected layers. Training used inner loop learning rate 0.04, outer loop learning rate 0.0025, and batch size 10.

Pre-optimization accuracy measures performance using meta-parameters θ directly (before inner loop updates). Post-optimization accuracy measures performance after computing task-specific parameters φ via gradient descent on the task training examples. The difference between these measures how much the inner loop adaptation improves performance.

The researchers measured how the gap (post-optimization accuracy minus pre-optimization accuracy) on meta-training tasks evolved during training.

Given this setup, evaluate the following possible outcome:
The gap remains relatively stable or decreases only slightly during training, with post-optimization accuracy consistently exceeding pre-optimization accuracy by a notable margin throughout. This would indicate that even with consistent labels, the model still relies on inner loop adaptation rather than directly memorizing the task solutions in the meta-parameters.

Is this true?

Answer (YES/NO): NO